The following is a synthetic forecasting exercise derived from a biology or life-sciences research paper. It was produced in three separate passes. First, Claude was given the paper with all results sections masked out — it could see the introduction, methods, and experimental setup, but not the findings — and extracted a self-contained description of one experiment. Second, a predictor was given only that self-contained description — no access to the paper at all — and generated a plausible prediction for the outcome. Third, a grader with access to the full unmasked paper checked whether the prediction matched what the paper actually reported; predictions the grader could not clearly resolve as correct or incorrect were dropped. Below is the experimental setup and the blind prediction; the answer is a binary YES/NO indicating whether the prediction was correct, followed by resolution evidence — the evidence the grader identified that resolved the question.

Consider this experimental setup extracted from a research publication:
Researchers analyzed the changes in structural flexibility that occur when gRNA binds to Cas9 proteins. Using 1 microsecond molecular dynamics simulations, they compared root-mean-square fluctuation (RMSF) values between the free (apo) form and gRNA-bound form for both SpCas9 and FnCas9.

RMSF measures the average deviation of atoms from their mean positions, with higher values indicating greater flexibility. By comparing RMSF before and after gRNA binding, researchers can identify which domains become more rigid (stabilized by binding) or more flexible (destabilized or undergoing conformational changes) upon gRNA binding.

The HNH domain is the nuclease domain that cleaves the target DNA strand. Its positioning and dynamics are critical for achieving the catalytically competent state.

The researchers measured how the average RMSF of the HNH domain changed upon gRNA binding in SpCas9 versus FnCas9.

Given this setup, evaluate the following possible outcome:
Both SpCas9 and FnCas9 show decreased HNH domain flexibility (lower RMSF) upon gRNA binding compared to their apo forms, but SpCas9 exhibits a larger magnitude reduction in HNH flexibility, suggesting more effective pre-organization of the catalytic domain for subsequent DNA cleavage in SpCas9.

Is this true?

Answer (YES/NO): NO